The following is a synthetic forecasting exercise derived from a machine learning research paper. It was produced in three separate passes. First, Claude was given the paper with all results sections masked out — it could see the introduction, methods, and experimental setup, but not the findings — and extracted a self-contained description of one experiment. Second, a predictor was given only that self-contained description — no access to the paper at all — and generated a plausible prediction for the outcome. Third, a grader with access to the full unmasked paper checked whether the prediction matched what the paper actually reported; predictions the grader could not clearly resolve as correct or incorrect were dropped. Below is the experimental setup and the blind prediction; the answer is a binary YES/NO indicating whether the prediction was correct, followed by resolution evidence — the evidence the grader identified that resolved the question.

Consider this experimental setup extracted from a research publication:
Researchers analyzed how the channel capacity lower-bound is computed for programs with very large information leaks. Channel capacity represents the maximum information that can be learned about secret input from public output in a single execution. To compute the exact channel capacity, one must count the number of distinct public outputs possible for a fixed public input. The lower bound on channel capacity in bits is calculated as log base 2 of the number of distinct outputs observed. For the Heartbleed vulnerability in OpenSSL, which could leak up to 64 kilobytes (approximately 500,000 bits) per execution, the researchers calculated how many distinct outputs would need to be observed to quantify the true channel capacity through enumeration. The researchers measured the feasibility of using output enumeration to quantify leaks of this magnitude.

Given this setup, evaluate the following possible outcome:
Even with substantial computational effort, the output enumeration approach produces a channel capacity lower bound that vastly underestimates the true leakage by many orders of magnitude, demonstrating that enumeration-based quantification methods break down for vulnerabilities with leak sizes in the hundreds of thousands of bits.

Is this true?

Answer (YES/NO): YES